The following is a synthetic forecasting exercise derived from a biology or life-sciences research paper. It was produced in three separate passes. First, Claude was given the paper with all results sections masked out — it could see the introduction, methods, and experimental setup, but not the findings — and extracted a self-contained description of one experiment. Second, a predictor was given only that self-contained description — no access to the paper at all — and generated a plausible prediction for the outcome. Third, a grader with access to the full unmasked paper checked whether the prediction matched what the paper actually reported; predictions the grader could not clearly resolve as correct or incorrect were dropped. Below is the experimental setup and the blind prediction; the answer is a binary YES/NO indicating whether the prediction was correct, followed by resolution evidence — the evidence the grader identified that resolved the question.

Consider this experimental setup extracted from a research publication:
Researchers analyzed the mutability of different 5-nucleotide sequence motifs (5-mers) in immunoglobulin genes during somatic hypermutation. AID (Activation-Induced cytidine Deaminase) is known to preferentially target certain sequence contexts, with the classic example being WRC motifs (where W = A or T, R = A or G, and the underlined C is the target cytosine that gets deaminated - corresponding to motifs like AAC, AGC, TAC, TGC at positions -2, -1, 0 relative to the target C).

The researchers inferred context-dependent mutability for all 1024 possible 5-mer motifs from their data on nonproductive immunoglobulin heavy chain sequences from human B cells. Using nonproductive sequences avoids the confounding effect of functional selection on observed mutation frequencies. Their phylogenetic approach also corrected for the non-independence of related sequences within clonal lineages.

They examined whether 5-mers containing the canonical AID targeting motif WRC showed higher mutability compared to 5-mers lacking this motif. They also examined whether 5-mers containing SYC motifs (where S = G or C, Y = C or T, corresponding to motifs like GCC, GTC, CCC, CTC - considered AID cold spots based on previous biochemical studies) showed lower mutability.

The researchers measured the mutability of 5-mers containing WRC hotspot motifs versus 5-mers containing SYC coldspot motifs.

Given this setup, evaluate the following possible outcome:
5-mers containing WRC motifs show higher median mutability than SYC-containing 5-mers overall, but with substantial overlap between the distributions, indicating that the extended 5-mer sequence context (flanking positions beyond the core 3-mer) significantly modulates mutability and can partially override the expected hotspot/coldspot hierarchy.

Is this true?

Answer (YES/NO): YES